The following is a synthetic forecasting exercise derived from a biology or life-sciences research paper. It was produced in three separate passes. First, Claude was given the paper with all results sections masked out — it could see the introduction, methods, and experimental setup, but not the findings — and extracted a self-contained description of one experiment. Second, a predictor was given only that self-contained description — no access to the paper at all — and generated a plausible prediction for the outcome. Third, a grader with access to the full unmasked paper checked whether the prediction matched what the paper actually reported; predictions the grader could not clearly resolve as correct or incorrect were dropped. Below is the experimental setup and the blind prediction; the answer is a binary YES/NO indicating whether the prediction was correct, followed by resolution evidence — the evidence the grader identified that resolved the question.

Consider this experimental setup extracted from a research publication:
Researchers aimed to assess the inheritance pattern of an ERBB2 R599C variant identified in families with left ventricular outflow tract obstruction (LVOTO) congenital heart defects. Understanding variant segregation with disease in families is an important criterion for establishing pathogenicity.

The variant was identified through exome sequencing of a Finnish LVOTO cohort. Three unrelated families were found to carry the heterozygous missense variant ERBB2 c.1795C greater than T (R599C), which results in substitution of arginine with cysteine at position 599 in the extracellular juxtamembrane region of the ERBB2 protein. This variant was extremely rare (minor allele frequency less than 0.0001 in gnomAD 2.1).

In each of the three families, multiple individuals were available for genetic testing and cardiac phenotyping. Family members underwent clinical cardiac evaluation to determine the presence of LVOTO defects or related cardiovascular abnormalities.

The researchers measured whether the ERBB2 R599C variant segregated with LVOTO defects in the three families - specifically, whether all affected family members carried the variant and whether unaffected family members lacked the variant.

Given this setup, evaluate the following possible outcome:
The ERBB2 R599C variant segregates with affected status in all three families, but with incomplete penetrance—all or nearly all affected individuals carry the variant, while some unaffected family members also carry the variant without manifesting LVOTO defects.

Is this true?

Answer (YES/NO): YES